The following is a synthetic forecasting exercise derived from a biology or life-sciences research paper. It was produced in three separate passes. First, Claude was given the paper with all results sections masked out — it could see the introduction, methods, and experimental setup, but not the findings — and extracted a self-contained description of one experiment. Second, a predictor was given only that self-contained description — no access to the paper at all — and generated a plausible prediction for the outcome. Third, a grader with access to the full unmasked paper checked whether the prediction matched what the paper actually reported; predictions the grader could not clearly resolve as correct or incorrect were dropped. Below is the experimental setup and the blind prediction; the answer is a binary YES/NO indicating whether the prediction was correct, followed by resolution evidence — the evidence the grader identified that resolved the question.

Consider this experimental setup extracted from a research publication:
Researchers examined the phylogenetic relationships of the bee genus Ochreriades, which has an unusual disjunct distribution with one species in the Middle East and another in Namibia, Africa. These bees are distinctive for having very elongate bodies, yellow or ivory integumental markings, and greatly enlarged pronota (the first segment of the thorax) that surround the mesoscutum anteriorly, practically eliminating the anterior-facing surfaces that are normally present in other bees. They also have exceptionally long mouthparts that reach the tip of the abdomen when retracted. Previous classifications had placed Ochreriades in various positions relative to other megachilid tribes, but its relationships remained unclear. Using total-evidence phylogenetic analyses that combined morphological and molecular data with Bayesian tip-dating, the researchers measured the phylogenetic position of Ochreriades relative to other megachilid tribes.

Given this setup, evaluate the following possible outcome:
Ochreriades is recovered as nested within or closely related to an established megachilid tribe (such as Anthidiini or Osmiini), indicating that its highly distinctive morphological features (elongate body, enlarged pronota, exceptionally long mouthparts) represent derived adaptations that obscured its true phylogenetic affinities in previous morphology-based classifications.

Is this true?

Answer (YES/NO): NO